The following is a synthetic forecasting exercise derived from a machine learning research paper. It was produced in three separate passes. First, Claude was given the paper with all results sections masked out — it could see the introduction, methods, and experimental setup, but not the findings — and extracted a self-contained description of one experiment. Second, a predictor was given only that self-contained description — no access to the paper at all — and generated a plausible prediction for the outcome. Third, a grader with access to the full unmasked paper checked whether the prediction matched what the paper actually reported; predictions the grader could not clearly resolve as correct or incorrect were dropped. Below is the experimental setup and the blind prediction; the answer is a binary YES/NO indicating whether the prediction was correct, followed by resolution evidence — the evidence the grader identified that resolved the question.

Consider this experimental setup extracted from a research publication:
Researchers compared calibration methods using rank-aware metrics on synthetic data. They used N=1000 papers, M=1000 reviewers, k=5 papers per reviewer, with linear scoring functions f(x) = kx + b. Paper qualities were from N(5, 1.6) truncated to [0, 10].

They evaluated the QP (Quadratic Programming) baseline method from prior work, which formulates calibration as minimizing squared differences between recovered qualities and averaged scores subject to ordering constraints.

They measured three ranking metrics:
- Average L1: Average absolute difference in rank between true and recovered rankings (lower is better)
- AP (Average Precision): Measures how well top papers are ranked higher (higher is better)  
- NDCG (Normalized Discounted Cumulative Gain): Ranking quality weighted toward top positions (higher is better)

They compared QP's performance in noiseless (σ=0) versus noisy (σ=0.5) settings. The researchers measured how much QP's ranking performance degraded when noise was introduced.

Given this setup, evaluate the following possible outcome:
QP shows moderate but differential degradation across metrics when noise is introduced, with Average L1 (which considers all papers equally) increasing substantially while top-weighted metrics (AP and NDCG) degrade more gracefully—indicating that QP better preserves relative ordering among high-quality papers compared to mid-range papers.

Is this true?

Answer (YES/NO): NO